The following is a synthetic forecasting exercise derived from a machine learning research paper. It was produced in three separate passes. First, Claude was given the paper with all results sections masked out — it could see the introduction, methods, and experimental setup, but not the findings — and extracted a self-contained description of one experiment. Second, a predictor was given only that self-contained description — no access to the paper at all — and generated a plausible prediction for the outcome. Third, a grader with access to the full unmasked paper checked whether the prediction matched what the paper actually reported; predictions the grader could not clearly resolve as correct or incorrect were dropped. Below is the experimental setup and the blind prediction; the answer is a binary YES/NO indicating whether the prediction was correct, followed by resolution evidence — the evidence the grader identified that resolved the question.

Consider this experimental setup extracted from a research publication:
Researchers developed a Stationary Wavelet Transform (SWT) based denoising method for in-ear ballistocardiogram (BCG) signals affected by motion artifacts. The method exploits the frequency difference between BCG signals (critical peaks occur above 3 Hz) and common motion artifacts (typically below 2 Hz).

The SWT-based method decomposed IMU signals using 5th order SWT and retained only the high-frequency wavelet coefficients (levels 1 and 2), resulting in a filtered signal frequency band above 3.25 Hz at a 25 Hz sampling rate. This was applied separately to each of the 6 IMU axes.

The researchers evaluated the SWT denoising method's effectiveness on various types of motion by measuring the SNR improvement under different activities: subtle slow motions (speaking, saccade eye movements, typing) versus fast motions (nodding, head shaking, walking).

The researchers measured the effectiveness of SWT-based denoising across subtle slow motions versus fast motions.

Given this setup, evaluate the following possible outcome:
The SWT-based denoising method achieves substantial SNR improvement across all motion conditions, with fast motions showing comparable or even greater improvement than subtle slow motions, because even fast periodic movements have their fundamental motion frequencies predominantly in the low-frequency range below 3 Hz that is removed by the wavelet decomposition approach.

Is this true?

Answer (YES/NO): NO